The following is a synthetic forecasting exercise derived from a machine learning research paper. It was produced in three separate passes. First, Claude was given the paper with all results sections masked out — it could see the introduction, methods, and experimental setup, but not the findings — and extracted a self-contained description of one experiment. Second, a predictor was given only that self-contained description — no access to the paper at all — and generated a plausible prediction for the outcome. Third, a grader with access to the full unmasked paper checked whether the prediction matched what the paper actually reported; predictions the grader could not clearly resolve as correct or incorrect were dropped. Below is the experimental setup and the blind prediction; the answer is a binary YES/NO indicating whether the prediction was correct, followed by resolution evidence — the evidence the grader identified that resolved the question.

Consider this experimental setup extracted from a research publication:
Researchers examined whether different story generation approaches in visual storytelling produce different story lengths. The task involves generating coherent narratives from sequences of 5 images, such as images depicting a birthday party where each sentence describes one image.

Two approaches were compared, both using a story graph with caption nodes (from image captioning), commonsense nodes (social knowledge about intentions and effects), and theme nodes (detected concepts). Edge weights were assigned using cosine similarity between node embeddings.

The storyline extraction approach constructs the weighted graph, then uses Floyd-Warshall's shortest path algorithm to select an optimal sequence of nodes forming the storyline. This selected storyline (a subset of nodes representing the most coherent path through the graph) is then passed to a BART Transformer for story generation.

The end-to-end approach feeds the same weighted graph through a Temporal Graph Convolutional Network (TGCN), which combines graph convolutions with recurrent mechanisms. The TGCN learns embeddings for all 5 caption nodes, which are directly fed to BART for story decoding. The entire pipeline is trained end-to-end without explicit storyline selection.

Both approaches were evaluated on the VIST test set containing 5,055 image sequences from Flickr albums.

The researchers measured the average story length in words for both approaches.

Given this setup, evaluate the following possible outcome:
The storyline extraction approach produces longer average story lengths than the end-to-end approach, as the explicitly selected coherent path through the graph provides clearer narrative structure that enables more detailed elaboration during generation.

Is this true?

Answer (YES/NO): YES